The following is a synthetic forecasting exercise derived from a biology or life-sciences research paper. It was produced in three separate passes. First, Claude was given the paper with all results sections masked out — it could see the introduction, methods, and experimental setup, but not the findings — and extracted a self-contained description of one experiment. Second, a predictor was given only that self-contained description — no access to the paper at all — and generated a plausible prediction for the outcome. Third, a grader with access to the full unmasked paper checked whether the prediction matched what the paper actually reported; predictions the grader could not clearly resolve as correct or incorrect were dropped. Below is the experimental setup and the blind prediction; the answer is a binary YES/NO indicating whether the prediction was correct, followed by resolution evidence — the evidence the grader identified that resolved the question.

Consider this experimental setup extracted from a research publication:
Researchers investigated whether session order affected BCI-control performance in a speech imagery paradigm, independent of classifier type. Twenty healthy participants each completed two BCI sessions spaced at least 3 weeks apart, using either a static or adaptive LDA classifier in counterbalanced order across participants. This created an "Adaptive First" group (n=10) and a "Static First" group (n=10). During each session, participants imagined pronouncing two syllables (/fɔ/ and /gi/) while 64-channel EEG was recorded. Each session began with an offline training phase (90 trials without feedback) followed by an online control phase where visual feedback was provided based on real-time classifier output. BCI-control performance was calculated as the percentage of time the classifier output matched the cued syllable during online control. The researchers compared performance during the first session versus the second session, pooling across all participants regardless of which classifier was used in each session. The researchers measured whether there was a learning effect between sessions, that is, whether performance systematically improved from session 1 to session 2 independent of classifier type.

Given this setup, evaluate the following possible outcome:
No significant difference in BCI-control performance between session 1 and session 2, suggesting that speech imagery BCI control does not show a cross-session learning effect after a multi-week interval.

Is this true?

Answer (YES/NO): YES